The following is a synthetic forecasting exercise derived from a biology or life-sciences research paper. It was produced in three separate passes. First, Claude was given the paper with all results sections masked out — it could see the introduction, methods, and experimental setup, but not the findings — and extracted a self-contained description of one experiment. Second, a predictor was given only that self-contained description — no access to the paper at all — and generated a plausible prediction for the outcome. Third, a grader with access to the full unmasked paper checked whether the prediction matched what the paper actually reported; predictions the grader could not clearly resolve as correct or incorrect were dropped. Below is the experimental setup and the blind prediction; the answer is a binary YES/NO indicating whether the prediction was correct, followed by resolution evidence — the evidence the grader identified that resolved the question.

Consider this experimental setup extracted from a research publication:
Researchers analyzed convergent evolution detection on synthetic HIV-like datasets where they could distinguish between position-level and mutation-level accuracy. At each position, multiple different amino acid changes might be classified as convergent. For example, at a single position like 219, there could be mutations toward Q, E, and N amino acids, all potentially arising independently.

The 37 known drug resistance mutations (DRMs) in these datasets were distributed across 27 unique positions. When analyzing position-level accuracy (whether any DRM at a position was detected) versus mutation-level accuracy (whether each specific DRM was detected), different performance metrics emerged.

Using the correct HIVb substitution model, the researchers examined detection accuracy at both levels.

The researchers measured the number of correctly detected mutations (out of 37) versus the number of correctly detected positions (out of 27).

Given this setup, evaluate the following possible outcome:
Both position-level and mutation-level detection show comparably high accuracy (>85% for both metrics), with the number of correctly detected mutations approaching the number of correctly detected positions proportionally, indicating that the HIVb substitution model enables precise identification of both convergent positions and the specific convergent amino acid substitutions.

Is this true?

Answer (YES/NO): NO